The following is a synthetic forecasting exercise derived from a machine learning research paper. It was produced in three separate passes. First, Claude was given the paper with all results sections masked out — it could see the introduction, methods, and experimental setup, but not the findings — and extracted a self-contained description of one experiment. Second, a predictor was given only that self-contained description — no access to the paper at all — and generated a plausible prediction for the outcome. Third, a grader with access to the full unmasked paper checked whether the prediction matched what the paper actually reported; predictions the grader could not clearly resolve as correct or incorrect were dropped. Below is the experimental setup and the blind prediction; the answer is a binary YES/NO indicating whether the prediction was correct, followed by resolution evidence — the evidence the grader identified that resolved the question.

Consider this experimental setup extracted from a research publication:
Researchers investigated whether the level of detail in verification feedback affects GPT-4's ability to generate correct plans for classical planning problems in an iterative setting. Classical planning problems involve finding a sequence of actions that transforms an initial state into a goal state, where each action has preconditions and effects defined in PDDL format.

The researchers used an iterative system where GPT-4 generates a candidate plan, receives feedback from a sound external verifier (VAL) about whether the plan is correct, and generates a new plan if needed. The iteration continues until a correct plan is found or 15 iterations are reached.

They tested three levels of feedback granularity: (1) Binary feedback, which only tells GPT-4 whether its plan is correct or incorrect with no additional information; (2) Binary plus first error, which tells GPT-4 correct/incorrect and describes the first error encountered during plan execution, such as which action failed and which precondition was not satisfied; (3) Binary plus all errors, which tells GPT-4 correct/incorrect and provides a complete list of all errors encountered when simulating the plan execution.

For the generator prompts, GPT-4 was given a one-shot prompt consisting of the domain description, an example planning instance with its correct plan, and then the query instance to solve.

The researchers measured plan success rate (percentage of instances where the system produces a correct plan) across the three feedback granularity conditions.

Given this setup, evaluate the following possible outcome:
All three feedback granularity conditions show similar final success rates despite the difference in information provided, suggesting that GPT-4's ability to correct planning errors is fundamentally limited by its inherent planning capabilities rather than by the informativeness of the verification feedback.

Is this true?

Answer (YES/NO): NO